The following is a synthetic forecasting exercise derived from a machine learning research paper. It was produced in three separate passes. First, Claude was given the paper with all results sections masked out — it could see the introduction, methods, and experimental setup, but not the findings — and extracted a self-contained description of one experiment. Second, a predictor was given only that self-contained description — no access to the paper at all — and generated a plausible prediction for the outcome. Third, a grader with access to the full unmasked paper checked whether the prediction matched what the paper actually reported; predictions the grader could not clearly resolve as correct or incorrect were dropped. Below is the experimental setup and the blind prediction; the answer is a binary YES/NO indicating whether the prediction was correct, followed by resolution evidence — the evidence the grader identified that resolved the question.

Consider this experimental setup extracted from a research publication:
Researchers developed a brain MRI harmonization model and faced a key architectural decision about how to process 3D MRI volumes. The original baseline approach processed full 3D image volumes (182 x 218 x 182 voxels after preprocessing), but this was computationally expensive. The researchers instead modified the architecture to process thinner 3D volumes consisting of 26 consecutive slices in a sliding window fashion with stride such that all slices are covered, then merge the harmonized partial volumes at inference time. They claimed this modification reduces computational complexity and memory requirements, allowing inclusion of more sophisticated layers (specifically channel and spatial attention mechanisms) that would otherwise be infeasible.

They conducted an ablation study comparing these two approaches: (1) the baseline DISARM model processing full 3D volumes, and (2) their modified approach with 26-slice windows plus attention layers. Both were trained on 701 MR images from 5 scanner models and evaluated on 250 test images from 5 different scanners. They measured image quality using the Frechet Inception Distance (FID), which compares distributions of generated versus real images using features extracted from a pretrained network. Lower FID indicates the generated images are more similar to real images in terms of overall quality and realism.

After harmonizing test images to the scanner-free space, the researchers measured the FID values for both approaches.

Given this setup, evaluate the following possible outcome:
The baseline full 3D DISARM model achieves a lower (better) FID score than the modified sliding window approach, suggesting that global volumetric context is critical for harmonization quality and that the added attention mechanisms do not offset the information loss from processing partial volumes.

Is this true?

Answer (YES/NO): NO